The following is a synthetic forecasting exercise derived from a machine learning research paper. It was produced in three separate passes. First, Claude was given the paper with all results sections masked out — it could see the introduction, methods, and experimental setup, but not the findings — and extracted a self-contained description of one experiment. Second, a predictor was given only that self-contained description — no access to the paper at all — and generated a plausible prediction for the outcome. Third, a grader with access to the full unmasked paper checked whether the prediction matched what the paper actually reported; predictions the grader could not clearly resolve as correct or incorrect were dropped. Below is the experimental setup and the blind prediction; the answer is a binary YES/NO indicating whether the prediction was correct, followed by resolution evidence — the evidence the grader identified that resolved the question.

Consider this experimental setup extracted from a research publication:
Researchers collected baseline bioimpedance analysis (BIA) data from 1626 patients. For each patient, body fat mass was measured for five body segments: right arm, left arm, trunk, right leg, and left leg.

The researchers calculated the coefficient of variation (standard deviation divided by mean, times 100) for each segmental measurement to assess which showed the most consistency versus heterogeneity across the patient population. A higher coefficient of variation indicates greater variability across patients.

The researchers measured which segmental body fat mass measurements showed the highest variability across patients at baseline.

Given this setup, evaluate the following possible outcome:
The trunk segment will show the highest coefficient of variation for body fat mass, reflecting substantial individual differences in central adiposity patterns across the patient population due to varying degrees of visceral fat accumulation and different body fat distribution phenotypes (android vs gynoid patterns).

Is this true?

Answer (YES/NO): NO